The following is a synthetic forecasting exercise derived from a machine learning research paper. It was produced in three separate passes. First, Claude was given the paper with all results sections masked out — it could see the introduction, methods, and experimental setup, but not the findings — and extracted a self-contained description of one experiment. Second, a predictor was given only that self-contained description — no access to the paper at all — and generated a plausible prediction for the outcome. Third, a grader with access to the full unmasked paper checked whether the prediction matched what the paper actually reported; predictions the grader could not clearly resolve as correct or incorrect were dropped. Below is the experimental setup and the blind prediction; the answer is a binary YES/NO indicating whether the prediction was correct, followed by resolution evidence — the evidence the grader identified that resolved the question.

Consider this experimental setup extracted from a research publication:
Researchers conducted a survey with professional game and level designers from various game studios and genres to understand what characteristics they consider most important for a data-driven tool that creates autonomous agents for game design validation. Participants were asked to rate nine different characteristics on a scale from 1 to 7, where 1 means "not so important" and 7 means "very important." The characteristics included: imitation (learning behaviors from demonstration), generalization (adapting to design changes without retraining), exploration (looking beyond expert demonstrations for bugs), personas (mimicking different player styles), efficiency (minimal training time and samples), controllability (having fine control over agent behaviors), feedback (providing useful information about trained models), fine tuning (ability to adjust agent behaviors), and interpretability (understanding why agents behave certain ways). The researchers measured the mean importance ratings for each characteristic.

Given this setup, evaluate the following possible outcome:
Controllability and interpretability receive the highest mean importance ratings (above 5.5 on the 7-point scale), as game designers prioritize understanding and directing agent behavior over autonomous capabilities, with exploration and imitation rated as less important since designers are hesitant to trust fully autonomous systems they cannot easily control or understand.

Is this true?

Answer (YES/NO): NO